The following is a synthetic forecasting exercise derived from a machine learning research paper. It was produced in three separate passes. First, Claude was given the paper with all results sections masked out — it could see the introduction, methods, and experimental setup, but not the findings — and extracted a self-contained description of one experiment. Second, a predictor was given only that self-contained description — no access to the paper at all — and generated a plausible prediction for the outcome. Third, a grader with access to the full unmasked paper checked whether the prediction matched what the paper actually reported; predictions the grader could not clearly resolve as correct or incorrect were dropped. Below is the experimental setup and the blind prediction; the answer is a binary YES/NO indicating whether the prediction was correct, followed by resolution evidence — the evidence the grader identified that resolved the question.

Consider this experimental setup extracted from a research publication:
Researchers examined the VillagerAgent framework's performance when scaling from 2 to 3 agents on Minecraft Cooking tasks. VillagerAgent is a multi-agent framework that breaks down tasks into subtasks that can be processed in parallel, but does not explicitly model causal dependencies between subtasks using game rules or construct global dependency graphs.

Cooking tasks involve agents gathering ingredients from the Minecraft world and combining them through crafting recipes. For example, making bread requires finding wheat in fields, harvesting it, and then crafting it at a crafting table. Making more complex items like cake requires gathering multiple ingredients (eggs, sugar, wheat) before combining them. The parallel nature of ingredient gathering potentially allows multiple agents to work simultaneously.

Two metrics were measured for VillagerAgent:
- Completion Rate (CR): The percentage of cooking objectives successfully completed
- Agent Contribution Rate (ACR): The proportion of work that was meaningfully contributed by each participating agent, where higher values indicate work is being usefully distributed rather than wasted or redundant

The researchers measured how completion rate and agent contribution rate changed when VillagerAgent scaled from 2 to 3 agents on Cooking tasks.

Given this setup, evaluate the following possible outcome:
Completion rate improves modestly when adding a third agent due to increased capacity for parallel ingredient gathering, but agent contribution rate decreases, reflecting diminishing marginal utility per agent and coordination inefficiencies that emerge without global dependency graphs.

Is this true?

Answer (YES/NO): YES